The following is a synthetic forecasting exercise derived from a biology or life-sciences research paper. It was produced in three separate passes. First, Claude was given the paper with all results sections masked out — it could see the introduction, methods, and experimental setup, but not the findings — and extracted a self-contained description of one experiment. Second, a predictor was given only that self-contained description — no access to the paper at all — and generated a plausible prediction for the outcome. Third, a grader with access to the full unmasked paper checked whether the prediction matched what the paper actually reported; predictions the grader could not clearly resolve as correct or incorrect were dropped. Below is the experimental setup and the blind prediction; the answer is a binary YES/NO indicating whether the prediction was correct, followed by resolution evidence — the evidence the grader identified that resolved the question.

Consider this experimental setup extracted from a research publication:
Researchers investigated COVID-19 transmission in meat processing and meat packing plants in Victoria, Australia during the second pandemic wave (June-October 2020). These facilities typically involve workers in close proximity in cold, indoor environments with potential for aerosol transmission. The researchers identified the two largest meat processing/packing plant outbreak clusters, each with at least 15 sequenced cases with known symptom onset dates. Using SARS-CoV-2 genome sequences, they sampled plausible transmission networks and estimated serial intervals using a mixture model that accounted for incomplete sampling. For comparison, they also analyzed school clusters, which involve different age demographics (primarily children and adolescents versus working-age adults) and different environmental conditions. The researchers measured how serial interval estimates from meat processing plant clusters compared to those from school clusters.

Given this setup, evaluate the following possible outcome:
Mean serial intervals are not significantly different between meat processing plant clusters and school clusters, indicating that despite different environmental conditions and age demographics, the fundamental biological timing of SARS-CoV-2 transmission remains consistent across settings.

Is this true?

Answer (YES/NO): YES